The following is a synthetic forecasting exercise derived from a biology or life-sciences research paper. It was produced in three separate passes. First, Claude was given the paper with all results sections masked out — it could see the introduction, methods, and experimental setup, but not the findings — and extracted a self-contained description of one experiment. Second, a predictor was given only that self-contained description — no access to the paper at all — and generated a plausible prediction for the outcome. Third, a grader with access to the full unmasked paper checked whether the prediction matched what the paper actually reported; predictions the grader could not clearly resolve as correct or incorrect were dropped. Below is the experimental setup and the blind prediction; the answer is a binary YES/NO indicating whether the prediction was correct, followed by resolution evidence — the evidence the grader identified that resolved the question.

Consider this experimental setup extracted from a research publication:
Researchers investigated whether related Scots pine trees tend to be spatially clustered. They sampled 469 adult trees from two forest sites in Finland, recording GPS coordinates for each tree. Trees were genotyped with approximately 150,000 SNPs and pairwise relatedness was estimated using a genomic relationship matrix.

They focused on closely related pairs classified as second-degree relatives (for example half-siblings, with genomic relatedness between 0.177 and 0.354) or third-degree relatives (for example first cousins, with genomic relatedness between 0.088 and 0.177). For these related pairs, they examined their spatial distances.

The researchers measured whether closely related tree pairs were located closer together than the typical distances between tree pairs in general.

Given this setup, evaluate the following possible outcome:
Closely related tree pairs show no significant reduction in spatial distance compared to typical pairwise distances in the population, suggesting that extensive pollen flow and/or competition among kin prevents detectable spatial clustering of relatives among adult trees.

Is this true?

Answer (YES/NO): NO